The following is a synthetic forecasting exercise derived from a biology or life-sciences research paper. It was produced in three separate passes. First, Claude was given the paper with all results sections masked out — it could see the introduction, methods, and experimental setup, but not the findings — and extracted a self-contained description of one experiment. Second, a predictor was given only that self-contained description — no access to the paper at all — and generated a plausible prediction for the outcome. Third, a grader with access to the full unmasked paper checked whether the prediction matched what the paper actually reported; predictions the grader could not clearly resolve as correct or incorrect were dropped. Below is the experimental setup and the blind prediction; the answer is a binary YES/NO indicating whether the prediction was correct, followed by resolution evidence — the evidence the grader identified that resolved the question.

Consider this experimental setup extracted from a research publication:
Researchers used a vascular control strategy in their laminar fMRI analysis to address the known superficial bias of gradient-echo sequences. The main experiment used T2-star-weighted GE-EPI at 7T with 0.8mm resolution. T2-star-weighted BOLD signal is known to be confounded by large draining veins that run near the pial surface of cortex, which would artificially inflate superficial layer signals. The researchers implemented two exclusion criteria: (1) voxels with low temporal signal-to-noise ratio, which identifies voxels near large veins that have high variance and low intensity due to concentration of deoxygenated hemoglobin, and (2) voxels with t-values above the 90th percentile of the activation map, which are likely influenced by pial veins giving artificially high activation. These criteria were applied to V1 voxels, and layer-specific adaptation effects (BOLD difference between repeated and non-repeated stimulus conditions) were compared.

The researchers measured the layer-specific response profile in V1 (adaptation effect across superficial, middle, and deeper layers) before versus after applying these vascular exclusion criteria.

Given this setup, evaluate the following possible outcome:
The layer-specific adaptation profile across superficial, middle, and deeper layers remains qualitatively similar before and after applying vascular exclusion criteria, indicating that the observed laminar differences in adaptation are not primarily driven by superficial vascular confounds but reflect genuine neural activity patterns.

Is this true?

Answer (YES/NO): YES